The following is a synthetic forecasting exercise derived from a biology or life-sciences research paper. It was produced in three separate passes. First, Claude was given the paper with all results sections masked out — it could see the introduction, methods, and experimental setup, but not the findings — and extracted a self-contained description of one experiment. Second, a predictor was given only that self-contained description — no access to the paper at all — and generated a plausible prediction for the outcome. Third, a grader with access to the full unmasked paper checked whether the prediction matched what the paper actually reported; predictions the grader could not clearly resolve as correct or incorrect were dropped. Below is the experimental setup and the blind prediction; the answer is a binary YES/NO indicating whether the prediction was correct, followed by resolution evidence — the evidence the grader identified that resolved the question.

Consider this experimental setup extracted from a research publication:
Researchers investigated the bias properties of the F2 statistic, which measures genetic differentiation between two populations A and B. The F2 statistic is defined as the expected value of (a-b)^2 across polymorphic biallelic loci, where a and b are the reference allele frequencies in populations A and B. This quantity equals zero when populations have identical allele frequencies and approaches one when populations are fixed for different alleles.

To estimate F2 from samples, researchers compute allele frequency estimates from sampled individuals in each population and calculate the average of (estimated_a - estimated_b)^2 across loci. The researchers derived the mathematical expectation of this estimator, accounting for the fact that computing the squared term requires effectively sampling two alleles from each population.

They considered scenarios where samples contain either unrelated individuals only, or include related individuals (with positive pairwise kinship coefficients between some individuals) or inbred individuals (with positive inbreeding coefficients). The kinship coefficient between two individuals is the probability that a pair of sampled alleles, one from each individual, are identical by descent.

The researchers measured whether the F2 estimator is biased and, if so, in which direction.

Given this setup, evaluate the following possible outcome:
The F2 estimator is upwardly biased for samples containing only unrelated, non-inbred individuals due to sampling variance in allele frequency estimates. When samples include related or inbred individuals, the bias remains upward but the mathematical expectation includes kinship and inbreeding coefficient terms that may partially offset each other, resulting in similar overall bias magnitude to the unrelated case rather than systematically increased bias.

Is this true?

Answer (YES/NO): NO